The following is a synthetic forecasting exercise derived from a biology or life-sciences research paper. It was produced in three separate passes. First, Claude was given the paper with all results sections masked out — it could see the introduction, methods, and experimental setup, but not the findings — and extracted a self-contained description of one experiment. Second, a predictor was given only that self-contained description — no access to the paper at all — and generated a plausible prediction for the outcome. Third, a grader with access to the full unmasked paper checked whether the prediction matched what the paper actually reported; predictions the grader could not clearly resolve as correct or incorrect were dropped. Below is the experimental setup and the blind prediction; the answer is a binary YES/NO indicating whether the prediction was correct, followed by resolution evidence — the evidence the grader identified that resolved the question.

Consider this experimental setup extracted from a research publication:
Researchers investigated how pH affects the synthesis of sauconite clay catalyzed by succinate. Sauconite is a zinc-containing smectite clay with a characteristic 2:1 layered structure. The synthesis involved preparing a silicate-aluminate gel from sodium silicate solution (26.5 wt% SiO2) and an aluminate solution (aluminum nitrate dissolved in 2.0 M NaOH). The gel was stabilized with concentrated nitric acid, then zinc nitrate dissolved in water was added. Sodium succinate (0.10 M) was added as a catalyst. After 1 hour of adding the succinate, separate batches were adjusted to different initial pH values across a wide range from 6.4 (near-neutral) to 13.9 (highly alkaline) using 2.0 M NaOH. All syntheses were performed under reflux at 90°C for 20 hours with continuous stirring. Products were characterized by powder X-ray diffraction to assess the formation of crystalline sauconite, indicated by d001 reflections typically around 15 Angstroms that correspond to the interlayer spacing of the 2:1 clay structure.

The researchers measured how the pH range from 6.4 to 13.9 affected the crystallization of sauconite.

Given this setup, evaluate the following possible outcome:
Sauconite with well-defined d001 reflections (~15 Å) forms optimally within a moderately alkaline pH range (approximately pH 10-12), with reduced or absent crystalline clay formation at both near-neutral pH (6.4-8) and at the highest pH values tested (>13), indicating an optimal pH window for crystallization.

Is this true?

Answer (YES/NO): NO